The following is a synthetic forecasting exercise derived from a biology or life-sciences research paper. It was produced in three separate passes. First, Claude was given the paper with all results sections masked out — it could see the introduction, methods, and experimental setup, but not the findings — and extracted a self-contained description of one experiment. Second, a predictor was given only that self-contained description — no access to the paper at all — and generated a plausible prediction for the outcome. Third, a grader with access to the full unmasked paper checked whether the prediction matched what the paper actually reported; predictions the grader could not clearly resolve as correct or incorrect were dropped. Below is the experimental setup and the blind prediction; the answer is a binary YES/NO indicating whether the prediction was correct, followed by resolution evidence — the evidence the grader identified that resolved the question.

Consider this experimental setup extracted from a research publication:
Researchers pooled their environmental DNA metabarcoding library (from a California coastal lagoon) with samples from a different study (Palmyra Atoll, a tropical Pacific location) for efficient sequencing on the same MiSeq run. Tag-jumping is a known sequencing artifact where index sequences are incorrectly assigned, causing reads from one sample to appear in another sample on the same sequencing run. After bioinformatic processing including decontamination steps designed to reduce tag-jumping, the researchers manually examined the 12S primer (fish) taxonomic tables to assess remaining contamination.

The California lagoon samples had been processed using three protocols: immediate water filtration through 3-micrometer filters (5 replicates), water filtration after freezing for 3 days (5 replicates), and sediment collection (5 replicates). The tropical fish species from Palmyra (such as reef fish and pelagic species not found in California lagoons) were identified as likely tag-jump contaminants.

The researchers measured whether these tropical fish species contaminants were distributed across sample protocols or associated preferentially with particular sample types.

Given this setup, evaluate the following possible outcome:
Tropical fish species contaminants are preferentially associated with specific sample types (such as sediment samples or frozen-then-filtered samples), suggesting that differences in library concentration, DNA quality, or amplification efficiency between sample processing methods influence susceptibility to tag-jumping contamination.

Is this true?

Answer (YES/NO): YES